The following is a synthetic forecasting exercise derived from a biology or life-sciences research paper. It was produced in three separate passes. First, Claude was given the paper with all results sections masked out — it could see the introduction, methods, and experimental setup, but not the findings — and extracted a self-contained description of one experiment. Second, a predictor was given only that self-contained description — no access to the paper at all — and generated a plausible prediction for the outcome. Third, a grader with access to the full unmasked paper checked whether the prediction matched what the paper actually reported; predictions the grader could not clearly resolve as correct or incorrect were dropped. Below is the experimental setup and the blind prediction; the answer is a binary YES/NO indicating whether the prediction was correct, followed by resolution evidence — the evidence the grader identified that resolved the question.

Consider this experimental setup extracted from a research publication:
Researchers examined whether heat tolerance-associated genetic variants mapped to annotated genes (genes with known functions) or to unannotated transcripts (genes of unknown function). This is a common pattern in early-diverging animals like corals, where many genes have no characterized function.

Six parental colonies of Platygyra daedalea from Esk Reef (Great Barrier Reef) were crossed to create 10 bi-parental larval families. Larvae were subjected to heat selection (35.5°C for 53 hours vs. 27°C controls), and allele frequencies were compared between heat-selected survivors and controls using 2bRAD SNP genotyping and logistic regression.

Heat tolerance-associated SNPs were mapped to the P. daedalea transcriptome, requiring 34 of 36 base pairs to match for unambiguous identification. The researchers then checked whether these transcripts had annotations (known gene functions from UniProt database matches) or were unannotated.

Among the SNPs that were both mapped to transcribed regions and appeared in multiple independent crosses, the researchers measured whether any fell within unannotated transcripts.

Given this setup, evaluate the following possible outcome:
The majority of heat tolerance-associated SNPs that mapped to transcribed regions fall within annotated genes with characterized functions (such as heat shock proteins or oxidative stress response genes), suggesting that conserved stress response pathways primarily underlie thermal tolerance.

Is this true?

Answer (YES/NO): NO